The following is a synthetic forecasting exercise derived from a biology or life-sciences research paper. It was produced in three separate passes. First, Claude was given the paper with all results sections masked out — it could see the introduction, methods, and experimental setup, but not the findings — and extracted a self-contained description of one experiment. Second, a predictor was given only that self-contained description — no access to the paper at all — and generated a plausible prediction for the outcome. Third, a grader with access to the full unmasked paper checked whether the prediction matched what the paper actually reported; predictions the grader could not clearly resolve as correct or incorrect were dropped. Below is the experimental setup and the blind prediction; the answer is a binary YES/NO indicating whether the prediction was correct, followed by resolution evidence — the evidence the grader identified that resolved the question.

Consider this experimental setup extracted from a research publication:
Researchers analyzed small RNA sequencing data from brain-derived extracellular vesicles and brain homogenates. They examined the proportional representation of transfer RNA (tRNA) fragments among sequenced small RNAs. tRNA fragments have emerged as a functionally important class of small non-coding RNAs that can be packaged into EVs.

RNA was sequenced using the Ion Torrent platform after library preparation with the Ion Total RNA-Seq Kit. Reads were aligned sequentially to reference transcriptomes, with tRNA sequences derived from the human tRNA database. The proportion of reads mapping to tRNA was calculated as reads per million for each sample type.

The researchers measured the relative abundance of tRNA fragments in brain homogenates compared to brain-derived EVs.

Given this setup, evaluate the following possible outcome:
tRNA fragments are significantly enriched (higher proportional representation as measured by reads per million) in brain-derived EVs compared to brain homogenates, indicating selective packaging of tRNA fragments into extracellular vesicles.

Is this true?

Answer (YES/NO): NO